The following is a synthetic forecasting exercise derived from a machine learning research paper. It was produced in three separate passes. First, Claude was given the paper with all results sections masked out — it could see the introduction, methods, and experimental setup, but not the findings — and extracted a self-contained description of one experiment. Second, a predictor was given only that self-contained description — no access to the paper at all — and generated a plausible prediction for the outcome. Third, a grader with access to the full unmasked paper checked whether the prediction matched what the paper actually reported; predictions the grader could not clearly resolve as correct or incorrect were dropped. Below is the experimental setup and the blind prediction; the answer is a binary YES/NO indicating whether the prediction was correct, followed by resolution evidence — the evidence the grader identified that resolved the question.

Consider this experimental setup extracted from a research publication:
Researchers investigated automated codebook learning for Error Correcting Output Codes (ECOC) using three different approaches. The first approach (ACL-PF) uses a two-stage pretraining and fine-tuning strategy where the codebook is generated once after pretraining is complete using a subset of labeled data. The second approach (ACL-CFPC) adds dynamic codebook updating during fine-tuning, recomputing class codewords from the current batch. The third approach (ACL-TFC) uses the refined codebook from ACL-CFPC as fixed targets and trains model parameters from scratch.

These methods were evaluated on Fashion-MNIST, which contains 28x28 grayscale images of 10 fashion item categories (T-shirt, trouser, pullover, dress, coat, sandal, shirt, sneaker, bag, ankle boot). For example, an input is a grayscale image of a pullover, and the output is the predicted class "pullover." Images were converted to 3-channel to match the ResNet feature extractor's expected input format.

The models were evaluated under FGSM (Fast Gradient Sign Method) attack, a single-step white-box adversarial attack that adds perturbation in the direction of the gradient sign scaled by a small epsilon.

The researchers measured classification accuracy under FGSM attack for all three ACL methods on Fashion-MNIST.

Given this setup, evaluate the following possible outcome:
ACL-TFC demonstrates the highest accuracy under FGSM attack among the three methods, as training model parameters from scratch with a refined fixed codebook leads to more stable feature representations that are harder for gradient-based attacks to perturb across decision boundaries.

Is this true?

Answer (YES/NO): YES